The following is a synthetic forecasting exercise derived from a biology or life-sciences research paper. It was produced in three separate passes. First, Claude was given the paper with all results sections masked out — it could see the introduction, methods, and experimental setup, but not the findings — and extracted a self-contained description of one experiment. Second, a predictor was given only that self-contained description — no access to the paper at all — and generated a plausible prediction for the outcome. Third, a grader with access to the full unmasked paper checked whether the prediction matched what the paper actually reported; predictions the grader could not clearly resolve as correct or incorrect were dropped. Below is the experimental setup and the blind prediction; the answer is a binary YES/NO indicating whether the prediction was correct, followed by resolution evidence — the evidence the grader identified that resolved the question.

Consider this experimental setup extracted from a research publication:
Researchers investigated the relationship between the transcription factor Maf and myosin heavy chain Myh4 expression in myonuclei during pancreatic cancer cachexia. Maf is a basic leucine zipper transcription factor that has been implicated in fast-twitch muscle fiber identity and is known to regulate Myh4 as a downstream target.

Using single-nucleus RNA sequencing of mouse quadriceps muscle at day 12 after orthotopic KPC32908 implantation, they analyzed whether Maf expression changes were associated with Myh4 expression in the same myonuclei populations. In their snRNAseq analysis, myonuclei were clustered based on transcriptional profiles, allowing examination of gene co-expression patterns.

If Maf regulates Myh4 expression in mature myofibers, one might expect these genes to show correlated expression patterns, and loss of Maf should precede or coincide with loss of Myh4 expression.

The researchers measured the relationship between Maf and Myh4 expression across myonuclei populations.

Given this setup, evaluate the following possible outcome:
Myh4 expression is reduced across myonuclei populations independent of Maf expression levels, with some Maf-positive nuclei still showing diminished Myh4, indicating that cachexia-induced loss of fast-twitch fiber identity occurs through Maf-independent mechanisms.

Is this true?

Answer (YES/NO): NO